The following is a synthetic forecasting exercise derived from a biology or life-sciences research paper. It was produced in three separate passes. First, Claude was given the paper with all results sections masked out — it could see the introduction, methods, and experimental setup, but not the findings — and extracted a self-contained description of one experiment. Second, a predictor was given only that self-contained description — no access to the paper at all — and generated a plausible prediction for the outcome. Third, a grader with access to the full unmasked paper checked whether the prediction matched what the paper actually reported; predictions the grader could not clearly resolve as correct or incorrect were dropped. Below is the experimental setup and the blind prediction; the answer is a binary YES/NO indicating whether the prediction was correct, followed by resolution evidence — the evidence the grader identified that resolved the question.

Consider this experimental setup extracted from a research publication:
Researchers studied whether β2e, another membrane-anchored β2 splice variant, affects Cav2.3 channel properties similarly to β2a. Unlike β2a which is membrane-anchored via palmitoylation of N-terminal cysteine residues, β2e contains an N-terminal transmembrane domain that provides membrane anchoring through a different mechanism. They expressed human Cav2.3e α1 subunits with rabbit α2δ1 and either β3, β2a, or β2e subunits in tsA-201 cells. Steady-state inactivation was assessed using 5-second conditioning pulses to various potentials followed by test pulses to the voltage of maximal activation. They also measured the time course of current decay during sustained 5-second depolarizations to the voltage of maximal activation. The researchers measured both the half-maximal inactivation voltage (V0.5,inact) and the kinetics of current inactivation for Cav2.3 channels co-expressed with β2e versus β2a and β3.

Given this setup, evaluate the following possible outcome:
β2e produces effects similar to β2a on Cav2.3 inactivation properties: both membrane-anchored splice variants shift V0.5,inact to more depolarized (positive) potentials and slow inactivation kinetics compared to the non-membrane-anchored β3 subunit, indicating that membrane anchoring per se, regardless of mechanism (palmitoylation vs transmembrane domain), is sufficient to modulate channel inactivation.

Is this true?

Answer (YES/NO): YES